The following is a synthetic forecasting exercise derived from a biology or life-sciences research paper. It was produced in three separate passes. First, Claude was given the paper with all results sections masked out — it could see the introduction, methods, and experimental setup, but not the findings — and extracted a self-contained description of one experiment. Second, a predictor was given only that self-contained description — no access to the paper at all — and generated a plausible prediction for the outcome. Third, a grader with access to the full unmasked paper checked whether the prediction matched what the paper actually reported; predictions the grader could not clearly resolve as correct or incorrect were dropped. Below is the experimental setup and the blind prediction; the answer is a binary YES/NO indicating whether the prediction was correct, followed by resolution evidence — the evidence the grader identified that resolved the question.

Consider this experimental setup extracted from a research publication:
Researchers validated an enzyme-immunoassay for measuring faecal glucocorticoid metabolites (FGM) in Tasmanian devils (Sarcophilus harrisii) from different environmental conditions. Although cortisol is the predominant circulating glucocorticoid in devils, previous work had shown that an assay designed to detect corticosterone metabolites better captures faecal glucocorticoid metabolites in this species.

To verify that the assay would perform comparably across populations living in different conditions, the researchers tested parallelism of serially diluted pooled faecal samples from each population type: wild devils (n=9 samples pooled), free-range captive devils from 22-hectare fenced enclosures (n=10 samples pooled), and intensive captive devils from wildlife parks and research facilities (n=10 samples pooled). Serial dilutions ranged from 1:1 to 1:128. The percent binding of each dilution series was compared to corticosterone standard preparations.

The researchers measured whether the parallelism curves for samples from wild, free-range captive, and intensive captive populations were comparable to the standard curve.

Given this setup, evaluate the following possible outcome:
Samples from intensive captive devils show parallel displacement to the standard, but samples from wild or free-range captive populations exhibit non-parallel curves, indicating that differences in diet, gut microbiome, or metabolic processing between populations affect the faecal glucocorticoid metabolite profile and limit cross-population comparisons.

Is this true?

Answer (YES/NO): NO